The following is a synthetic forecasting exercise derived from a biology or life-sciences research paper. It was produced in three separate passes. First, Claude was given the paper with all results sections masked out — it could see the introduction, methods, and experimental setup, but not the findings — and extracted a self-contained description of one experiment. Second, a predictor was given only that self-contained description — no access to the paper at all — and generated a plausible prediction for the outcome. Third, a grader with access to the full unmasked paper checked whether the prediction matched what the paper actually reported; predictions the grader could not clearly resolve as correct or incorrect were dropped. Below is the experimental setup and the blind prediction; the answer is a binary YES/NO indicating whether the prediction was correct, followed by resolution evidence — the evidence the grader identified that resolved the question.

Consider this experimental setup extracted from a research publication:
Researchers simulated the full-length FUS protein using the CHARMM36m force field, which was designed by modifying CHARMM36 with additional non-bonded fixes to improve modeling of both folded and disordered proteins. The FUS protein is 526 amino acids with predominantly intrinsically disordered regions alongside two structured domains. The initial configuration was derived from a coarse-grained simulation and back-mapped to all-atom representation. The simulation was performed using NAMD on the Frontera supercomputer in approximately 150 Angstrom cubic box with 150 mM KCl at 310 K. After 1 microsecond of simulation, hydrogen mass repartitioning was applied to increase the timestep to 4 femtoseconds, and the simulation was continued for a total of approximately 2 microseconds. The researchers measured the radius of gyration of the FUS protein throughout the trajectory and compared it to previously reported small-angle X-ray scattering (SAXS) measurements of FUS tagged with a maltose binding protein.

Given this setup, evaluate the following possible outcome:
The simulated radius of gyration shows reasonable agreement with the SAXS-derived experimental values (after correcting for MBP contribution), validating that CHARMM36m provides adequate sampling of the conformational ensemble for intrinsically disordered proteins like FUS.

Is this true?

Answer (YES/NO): NO